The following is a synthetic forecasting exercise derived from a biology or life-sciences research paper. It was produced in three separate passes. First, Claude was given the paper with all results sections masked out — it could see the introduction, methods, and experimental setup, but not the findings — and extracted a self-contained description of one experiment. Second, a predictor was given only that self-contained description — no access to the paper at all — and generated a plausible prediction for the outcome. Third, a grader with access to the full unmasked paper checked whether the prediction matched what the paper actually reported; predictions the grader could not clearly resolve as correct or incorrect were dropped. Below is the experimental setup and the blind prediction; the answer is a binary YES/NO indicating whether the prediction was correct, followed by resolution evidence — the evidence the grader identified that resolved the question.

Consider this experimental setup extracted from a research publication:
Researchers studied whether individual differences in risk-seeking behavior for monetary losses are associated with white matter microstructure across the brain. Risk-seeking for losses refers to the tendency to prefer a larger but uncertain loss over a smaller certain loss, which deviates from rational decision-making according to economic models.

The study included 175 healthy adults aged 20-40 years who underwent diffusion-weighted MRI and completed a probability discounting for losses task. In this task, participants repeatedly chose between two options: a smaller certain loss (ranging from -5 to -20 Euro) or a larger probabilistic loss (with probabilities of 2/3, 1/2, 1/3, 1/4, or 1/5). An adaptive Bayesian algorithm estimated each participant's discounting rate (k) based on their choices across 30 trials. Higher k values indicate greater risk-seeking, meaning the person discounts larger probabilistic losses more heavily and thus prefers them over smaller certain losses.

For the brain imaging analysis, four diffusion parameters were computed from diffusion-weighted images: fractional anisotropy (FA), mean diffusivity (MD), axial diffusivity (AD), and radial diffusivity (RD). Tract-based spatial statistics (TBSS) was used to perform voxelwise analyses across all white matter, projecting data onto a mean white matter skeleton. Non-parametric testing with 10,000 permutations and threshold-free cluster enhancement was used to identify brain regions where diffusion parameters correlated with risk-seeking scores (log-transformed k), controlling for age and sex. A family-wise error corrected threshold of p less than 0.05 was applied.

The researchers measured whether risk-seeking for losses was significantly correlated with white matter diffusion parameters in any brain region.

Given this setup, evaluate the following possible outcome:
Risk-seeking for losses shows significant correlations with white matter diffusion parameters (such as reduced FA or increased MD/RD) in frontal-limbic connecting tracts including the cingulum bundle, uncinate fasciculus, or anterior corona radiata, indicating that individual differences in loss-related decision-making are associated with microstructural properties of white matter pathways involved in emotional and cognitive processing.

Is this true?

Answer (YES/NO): NO